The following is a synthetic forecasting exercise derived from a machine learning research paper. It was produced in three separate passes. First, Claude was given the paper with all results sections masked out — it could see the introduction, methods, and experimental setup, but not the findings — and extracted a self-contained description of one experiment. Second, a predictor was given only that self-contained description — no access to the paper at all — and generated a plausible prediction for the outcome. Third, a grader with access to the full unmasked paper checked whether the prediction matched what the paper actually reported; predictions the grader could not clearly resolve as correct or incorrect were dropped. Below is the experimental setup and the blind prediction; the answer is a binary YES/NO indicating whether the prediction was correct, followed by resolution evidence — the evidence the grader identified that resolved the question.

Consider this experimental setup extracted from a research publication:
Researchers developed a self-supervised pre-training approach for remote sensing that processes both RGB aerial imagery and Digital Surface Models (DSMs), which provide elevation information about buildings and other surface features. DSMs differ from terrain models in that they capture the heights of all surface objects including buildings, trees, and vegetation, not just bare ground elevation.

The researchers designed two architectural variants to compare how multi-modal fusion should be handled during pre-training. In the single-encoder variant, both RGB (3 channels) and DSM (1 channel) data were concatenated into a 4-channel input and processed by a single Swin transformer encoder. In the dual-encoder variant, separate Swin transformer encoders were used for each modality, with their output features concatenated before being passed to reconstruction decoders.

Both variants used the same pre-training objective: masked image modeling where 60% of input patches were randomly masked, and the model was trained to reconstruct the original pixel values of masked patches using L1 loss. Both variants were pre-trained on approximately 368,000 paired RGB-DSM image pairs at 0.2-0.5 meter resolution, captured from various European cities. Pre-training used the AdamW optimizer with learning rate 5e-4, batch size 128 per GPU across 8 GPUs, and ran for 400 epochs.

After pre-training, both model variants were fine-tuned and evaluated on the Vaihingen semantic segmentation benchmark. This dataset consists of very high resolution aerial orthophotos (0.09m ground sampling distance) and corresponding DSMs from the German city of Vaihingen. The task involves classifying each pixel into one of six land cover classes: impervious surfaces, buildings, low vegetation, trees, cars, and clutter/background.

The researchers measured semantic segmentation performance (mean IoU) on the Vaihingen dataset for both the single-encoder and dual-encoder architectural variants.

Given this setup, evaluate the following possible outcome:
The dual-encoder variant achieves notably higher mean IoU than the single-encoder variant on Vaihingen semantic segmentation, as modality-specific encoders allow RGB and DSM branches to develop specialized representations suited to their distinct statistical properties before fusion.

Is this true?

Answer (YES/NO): YES